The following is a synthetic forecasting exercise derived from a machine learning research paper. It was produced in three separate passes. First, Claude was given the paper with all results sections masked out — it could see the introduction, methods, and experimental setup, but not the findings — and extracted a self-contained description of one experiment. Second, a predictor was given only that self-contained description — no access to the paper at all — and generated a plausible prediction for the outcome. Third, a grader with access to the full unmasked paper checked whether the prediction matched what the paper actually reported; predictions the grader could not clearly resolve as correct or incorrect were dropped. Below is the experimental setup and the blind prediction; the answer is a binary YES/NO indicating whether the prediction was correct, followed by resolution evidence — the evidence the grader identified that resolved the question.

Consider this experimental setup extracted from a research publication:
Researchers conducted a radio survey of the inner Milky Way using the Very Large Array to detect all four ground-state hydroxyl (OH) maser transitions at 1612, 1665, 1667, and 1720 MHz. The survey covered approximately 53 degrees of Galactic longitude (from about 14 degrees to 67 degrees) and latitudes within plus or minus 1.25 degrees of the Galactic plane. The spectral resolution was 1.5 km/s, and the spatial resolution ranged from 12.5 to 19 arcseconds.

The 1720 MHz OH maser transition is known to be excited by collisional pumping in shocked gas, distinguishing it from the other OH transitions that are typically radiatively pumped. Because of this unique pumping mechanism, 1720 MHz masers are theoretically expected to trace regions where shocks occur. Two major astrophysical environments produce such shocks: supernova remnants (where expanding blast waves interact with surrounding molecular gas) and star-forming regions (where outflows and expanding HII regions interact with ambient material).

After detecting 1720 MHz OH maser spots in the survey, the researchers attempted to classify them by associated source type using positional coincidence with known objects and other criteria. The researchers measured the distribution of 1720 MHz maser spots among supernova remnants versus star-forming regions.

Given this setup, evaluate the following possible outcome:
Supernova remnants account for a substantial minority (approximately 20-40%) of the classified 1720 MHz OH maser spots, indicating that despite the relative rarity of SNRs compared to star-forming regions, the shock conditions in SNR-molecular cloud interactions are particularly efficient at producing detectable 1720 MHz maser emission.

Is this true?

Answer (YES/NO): NO